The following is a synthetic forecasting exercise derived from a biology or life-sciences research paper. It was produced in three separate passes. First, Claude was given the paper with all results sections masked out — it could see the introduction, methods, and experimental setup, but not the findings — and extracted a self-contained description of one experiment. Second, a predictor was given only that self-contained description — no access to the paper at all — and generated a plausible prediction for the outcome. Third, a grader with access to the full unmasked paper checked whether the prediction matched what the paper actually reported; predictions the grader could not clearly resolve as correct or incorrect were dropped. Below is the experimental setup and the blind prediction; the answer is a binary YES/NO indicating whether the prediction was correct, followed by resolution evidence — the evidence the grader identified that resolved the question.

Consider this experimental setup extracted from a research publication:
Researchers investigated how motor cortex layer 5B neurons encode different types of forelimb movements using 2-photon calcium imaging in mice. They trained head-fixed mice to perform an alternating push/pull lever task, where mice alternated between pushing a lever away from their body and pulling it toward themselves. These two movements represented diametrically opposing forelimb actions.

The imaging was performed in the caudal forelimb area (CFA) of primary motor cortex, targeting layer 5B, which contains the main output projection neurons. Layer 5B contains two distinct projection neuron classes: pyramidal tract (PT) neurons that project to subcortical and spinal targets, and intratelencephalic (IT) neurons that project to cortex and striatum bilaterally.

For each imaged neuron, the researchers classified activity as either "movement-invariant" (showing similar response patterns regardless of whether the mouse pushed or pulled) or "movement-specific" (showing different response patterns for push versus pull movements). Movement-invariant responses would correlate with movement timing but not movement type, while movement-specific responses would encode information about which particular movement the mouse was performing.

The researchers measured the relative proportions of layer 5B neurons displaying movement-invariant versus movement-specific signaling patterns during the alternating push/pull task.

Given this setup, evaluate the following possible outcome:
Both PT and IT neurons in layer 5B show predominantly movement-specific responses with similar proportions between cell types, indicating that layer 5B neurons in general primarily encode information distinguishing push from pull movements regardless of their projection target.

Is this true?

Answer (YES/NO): NO